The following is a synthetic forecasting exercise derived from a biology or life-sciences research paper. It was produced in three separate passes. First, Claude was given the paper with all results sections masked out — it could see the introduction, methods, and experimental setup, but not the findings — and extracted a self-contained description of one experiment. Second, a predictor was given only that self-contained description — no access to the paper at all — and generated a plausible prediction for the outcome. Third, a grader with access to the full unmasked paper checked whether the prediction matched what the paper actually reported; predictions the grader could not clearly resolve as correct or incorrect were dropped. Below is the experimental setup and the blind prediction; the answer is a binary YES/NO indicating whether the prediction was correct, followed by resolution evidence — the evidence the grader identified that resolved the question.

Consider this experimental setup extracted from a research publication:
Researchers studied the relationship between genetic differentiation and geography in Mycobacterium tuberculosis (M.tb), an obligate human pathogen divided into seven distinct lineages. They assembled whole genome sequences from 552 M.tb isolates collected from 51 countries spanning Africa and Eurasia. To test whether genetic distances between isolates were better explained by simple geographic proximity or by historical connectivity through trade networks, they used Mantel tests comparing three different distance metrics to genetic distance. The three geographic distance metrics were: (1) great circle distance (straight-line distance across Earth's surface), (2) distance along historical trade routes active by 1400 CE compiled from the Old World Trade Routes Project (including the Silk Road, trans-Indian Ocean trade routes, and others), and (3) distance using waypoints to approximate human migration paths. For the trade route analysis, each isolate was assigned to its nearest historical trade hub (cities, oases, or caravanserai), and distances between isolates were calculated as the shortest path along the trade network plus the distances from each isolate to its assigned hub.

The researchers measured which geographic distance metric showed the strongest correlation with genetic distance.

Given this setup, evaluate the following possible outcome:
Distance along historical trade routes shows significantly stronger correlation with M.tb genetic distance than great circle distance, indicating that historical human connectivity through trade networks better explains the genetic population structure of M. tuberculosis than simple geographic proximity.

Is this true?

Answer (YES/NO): NO